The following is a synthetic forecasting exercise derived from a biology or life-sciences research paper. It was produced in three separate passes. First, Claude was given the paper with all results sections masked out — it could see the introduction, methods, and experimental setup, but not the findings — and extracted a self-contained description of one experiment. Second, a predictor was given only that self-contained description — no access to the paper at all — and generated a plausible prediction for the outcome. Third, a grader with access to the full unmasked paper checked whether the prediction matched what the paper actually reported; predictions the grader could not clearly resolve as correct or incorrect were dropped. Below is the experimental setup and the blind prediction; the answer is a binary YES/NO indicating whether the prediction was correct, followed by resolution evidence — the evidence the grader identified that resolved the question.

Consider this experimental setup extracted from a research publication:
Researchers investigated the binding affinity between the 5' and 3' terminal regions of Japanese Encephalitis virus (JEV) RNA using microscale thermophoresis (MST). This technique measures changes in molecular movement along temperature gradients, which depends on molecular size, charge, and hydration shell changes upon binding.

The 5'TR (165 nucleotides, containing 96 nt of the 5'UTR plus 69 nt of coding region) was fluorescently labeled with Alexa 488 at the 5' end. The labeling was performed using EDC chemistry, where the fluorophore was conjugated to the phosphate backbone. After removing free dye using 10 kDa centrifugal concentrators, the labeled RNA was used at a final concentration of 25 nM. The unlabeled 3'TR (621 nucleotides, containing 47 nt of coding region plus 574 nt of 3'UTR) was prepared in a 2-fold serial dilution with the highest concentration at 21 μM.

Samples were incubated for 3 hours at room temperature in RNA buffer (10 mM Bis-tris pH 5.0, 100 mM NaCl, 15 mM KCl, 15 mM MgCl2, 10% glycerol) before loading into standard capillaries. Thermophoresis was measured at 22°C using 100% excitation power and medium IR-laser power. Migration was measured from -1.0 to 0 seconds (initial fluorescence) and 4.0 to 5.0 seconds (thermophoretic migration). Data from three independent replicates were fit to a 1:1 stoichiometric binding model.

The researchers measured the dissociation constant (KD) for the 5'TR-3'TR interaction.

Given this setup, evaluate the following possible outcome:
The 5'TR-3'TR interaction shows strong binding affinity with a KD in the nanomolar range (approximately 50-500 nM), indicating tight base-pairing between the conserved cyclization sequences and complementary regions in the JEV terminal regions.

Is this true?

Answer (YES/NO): YES